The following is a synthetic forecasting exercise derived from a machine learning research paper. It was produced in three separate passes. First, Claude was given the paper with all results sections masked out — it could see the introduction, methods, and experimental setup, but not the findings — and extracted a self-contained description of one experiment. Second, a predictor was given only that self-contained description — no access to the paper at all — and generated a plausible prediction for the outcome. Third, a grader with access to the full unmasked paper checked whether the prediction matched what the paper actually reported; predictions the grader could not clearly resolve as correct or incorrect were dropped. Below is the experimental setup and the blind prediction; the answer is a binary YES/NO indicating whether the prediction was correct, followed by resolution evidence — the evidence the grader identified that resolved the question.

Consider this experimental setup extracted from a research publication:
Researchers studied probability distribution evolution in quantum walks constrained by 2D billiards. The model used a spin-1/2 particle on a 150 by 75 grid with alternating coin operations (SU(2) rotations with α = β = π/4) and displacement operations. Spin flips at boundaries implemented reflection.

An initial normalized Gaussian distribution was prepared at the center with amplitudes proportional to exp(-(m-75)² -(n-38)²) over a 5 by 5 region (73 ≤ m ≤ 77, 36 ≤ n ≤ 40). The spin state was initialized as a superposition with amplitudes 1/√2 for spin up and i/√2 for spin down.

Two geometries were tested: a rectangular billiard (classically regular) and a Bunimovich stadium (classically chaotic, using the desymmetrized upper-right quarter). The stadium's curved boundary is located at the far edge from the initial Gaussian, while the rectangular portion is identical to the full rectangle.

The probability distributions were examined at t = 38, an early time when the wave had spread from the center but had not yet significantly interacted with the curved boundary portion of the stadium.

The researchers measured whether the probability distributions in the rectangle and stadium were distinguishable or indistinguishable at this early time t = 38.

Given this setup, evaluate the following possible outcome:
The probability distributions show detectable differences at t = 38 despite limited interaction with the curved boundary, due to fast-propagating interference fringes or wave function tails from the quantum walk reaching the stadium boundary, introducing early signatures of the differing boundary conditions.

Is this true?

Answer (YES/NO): NO